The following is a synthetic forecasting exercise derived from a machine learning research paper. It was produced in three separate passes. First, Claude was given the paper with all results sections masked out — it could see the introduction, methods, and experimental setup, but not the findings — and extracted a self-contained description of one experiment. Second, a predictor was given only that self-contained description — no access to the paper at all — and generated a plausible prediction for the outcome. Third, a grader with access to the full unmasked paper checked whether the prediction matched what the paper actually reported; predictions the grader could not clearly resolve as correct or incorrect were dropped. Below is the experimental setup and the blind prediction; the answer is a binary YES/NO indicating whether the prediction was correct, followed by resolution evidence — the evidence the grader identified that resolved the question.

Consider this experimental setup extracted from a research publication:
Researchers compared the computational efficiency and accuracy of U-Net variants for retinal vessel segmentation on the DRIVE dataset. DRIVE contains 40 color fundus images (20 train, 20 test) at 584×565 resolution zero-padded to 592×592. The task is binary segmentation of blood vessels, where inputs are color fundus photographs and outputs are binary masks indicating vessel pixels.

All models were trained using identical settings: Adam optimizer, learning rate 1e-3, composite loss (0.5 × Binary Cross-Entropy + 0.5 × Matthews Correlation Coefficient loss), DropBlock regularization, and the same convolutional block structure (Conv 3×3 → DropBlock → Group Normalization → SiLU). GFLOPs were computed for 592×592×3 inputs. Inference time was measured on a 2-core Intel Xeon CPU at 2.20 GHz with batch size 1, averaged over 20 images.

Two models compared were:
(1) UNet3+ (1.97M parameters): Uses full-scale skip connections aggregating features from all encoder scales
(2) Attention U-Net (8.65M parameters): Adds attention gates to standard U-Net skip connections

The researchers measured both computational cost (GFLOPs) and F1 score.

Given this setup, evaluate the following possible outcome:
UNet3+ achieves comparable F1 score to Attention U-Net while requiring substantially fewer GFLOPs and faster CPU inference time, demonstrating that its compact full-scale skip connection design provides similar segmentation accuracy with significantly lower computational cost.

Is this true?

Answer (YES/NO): YES